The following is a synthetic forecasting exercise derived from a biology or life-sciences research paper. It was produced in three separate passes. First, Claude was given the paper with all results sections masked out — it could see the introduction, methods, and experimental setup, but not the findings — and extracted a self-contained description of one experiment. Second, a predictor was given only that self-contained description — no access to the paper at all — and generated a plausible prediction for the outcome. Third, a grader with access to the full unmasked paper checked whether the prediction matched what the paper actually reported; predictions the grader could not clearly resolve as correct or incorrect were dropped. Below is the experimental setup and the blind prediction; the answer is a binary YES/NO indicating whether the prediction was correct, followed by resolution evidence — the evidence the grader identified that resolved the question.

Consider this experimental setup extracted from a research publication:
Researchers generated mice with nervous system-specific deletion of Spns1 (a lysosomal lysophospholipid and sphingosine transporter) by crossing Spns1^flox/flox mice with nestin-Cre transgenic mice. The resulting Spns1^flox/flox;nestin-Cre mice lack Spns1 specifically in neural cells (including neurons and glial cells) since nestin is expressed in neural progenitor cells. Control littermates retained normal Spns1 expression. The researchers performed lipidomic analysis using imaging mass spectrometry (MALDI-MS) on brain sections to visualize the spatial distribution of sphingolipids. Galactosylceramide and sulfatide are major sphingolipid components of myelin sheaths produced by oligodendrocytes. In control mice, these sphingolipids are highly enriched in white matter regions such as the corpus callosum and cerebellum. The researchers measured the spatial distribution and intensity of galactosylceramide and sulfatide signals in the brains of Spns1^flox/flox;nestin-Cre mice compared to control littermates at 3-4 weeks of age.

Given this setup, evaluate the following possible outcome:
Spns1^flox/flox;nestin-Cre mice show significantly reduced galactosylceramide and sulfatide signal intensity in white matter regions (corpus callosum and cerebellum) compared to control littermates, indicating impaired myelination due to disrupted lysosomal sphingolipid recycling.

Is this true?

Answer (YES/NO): YES